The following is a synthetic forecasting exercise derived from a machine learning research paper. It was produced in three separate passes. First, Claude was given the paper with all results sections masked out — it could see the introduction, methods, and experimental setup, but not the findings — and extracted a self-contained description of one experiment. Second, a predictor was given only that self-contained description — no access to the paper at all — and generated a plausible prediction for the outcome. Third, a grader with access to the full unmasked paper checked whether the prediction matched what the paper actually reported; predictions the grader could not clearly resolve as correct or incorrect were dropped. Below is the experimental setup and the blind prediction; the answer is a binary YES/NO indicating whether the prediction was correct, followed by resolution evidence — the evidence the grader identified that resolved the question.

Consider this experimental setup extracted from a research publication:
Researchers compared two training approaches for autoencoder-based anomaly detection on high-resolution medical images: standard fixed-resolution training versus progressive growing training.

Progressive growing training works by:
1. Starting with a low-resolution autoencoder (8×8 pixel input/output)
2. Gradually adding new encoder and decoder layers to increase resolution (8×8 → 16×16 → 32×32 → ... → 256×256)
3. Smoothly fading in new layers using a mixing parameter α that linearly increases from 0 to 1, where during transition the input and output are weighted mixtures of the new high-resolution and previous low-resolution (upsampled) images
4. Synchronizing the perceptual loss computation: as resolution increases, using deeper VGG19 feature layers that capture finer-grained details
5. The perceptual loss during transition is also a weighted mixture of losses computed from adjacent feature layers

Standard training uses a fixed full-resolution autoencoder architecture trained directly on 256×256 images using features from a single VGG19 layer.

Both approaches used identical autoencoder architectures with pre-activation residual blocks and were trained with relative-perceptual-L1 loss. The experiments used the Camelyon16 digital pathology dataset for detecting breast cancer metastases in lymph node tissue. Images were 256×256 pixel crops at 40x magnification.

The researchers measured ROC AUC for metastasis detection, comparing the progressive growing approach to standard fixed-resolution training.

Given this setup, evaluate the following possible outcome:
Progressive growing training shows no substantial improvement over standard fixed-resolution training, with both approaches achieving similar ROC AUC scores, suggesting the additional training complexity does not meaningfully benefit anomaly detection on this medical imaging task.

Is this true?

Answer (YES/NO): NO